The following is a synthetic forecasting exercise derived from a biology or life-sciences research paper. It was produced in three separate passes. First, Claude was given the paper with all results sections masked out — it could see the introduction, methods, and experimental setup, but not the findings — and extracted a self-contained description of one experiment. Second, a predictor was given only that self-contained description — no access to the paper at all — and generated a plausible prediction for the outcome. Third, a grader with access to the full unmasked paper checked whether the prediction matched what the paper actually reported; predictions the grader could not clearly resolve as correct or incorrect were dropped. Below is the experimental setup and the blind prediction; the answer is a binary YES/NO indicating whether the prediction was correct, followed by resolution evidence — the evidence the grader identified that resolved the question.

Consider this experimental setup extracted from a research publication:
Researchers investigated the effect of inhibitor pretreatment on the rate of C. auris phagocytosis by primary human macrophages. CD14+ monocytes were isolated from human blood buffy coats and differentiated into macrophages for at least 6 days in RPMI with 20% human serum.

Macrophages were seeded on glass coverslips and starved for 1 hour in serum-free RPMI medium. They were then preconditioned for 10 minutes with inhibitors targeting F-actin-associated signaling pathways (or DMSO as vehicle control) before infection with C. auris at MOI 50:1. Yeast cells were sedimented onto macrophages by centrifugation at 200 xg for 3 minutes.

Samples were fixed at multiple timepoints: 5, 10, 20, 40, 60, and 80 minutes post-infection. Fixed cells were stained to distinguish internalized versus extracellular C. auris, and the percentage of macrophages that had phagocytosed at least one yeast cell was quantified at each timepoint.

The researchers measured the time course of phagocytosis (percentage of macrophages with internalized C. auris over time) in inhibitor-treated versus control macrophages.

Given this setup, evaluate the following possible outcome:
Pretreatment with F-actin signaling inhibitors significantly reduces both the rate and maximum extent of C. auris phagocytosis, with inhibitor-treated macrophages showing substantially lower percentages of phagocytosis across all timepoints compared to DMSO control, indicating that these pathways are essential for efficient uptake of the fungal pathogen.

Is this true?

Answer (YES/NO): YES